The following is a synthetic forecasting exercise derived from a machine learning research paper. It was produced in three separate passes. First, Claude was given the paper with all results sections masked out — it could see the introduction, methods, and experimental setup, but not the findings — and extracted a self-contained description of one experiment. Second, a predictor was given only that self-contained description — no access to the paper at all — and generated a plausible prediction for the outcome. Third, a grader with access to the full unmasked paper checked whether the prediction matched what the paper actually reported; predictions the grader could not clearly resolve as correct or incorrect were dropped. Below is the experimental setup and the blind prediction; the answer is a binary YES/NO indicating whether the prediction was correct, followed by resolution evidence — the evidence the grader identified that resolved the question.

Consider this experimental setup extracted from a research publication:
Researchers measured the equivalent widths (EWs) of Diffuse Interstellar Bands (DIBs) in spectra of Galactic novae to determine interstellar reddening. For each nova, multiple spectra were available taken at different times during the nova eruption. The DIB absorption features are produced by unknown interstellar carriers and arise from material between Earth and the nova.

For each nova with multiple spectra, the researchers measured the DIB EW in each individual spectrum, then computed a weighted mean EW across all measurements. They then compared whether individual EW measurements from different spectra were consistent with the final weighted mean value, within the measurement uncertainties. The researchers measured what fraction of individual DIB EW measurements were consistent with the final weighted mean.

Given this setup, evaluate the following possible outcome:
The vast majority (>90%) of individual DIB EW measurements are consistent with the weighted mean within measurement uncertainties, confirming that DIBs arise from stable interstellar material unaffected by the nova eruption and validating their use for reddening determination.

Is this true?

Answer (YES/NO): YES